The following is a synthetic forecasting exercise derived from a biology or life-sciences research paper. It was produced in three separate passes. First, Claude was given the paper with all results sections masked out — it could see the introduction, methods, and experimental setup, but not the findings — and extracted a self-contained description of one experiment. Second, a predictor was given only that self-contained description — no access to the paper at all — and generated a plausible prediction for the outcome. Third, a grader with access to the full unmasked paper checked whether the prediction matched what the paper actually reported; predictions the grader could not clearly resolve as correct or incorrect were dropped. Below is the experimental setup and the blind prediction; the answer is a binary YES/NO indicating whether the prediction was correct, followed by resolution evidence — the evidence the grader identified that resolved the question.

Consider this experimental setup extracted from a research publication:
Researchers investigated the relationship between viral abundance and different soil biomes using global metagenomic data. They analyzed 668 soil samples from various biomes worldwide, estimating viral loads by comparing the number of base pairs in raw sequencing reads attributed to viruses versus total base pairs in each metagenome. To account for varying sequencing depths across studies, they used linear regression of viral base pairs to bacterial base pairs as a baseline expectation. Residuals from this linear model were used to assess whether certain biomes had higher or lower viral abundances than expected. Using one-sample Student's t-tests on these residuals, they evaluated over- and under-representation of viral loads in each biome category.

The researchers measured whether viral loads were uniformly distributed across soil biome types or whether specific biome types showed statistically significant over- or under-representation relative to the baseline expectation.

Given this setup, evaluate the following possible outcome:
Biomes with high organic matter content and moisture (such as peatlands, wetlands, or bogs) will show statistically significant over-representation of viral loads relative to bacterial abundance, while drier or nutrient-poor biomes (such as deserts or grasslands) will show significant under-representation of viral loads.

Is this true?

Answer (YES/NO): NO